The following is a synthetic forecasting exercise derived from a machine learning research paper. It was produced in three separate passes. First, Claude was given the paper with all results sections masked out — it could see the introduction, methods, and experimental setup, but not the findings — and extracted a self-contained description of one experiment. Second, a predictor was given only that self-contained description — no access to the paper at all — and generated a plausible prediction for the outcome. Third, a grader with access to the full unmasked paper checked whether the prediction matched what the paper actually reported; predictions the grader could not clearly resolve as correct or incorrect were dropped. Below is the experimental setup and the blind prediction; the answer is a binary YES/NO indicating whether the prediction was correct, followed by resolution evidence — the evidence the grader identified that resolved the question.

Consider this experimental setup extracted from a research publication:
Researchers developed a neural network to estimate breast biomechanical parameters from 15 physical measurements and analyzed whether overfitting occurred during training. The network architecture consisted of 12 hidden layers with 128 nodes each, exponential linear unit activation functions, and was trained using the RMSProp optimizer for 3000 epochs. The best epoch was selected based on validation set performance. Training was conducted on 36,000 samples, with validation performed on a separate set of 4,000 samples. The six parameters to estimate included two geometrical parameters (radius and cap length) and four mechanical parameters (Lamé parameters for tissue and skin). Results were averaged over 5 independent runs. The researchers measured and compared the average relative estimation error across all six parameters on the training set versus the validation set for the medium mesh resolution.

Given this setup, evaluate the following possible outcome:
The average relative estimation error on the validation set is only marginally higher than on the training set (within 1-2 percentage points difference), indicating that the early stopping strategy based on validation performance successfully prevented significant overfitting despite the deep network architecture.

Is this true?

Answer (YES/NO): YES